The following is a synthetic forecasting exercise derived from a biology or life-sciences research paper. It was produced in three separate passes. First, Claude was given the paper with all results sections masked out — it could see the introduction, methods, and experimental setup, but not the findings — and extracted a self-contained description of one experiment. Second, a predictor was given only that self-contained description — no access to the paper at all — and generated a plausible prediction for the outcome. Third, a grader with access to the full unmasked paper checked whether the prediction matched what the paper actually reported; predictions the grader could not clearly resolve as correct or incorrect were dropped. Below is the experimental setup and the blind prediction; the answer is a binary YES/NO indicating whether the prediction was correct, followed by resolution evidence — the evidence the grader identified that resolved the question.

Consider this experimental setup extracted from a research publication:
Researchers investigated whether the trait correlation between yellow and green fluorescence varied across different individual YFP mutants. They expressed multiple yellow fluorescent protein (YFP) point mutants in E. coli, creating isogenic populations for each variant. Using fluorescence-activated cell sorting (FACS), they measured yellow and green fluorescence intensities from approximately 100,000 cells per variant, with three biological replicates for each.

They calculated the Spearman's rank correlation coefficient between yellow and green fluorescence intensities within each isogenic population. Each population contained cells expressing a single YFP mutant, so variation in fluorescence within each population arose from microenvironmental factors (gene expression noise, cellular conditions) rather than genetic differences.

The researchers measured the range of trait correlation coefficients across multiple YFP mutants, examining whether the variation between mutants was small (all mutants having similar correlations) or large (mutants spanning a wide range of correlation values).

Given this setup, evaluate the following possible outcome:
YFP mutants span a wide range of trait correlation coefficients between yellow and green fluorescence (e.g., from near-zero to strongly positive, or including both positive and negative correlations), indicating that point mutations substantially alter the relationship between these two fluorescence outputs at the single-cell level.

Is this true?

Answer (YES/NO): YES